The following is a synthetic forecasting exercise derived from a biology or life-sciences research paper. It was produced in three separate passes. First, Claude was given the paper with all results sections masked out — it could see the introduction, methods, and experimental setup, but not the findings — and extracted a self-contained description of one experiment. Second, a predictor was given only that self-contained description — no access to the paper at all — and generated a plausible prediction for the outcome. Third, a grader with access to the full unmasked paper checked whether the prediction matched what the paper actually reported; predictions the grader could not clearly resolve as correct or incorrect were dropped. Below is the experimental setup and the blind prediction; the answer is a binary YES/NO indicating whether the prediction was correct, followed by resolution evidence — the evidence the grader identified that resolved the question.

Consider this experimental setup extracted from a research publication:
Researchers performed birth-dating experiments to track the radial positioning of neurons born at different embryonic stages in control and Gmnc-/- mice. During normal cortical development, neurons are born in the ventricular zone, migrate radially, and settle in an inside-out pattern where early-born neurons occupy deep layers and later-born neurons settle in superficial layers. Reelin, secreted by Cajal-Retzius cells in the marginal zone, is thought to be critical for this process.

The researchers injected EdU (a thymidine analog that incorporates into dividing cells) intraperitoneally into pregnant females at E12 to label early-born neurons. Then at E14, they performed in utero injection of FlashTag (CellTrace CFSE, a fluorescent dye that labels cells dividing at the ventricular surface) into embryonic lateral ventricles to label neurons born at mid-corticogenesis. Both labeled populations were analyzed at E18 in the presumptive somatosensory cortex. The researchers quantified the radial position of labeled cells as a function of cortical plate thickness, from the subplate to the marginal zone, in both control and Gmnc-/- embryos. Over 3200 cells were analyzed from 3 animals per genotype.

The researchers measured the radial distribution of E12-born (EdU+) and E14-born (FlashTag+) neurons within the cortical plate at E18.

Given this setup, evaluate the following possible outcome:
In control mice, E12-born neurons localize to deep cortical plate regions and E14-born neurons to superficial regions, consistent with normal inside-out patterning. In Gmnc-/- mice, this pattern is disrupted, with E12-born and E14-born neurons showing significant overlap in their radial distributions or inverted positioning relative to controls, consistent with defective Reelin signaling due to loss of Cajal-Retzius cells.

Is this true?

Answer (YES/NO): NO